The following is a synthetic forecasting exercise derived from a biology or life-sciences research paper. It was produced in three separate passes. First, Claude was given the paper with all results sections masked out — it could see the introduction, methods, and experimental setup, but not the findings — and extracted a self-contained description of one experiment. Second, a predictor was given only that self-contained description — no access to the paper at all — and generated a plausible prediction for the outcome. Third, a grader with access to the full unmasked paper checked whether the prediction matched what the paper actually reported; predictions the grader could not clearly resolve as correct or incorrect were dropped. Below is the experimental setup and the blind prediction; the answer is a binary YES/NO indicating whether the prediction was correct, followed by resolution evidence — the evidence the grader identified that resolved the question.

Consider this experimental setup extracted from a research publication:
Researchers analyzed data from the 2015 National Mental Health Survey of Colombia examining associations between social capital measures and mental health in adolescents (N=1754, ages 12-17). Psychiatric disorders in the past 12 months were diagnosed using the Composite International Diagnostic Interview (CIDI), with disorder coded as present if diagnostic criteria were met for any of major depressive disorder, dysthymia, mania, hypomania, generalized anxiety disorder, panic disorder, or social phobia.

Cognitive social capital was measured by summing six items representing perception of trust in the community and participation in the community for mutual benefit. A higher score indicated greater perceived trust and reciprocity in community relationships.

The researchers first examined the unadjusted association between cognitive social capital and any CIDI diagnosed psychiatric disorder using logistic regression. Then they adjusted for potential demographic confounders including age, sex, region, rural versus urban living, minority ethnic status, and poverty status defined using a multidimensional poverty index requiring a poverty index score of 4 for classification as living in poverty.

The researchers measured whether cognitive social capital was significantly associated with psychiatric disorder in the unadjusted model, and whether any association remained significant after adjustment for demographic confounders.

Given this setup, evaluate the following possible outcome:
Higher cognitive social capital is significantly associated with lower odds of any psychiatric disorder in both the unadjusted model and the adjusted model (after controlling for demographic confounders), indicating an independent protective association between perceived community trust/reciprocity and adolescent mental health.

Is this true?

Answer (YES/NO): NO